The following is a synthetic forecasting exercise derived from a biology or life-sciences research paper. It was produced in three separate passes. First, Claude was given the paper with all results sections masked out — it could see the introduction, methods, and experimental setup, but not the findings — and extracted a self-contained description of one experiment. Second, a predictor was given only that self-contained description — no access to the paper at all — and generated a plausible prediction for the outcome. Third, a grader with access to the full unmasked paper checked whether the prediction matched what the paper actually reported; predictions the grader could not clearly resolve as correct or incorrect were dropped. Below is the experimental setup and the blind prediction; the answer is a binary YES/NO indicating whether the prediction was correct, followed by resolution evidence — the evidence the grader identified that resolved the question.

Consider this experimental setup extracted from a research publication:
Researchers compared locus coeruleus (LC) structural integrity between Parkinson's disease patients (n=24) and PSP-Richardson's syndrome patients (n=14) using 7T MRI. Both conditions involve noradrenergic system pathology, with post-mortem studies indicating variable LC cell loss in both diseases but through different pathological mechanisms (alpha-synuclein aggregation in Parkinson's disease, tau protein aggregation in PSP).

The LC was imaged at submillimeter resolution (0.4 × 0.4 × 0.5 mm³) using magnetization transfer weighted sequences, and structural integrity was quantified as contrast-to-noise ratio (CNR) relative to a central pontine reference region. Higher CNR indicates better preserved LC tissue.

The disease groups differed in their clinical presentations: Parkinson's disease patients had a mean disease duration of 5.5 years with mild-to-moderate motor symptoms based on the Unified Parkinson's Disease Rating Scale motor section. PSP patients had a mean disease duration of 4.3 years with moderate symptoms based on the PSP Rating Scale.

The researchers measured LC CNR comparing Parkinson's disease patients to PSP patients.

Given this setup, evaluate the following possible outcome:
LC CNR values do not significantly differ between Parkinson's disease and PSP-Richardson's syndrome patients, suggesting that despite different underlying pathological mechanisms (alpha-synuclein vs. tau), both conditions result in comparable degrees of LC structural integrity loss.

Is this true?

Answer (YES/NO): NO